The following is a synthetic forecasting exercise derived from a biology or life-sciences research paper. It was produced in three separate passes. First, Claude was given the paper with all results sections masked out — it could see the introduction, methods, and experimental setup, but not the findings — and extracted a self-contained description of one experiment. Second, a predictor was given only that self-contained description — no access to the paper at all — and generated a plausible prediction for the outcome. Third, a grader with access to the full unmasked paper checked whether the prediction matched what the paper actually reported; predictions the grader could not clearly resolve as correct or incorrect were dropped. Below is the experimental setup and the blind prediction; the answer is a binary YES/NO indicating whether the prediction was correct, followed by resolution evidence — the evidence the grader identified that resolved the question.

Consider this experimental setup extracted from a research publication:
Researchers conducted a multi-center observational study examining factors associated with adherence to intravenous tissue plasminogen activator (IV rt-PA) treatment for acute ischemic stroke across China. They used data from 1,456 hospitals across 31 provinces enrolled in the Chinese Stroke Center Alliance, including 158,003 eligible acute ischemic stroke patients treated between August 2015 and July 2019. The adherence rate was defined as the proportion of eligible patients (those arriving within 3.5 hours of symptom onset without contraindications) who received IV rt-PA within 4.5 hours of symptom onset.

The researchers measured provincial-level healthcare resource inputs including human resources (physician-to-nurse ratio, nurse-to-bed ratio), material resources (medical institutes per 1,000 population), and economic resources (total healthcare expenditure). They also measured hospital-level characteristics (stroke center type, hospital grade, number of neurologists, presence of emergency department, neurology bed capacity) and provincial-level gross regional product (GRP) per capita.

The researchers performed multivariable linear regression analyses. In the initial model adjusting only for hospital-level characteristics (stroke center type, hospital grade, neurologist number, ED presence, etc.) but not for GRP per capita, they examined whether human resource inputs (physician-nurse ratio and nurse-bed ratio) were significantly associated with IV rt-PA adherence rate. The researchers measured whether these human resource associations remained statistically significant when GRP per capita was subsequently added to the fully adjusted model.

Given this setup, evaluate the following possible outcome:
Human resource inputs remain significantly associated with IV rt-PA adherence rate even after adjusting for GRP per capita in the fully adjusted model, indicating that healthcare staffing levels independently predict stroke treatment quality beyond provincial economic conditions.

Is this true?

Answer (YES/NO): NO